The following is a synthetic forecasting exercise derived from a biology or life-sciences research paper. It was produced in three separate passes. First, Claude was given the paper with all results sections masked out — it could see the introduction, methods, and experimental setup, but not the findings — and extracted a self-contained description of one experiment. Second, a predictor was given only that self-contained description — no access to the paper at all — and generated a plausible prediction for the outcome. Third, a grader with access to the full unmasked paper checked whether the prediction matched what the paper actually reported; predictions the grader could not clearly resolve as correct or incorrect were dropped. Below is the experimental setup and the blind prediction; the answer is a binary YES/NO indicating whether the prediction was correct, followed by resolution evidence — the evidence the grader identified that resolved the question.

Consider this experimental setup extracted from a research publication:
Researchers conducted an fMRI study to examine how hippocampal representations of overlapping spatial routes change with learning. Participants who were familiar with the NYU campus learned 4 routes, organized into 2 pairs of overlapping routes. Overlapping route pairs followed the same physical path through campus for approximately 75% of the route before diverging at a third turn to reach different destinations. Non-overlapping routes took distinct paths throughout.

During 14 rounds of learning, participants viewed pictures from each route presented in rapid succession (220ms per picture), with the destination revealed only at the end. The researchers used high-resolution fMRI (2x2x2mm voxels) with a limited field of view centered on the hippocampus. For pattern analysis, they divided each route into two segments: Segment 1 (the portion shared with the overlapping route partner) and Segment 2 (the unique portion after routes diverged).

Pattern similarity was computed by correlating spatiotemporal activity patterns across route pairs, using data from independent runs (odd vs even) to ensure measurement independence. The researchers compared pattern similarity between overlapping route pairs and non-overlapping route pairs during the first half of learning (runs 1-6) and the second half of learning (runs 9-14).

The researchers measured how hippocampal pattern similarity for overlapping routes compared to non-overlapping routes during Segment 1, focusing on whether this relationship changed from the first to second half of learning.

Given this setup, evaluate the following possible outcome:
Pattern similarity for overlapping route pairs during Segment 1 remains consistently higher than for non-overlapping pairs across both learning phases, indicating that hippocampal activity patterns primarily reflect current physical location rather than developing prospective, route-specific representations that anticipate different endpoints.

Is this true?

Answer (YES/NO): NO